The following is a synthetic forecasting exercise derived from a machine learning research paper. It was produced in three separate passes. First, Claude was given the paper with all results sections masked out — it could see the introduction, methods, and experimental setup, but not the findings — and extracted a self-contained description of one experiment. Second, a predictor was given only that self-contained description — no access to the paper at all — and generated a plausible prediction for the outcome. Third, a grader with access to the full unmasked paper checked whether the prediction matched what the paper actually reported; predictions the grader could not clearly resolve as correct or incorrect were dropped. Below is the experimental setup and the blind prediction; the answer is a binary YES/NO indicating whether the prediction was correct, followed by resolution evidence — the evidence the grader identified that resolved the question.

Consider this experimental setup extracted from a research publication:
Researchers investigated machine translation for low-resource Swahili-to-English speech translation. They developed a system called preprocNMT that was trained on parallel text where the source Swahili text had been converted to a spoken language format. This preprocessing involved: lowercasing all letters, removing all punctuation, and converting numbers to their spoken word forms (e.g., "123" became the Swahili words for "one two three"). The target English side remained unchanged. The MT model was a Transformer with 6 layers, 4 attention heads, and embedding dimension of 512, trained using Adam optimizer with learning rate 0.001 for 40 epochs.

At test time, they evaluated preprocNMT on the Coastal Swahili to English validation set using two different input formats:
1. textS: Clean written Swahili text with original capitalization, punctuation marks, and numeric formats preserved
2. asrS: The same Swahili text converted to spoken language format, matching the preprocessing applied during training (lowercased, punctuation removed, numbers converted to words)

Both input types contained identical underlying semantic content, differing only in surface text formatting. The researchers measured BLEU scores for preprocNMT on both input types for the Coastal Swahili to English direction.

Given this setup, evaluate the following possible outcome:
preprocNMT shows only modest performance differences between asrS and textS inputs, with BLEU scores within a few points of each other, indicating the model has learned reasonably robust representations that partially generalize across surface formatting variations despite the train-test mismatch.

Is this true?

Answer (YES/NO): NO